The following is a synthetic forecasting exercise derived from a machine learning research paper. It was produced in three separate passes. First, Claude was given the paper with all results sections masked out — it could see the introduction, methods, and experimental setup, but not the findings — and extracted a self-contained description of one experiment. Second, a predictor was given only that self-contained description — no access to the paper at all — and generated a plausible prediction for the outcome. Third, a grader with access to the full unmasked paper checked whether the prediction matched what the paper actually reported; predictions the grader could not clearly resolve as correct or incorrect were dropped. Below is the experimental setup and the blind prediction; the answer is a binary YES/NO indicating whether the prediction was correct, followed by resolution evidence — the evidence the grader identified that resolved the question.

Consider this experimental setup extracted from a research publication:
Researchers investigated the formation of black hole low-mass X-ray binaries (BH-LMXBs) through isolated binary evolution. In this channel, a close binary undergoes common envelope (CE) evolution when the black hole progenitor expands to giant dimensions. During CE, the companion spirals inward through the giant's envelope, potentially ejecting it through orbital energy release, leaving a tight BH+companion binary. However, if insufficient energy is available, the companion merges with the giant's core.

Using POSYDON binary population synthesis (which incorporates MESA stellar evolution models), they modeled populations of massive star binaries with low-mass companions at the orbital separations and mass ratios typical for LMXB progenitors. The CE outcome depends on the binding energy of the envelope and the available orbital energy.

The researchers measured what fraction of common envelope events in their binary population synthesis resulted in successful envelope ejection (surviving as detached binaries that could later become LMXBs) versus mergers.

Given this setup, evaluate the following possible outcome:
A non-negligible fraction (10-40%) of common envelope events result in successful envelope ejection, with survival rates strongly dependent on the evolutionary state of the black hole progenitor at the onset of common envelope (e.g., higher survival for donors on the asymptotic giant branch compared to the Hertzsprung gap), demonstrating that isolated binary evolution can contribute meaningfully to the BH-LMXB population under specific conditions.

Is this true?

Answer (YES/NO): NO